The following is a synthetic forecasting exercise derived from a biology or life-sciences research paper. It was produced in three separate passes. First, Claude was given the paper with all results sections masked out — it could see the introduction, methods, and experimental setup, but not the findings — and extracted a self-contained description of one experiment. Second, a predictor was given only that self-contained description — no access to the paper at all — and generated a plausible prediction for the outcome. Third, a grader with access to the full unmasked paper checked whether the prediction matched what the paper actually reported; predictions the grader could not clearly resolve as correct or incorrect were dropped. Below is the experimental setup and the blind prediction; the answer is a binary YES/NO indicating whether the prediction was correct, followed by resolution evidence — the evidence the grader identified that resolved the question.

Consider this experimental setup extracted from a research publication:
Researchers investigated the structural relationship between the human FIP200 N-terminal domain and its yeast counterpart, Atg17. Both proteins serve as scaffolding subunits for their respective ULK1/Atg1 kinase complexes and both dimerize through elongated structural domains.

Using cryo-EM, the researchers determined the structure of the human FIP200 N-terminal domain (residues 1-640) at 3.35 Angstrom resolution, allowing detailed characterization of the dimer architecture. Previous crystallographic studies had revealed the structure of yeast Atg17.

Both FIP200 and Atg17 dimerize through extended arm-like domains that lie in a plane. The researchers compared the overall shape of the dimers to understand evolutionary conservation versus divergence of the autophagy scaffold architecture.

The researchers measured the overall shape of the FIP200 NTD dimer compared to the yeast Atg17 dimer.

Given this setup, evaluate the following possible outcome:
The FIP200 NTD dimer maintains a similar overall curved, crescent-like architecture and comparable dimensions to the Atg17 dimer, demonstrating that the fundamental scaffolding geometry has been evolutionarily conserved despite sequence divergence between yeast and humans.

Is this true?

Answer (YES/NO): NO